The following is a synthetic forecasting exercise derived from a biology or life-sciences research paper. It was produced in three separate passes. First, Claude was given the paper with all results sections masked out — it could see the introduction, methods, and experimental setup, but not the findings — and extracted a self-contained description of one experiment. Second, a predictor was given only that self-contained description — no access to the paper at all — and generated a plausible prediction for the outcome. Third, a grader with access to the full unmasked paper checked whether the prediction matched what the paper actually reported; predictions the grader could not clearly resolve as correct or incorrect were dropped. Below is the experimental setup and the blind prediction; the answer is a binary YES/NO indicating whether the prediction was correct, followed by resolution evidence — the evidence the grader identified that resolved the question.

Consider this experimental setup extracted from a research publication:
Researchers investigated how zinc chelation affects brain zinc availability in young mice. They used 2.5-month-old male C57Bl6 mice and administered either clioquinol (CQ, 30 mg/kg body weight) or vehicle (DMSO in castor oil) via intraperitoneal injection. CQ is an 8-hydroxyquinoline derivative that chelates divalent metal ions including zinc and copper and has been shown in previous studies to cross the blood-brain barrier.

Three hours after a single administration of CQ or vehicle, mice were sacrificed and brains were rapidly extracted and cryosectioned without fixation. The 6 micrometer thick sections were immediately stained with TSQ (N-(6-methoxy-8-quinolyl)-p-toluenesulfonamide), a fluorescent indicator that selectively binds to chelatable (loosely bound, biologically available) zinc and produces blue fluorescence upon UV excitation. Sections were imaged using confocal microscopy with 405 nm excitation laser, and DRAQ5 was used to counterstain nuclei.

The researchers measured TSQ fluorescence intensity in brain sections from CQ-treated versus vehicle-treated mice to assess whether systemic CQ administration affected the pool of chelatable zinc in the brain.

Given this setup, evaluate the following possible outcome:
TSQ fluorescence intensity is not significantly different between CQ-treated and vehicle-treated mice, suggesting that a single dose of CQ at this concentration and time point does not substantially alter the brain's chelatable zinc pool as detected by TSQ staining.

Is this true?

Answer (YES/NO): NO